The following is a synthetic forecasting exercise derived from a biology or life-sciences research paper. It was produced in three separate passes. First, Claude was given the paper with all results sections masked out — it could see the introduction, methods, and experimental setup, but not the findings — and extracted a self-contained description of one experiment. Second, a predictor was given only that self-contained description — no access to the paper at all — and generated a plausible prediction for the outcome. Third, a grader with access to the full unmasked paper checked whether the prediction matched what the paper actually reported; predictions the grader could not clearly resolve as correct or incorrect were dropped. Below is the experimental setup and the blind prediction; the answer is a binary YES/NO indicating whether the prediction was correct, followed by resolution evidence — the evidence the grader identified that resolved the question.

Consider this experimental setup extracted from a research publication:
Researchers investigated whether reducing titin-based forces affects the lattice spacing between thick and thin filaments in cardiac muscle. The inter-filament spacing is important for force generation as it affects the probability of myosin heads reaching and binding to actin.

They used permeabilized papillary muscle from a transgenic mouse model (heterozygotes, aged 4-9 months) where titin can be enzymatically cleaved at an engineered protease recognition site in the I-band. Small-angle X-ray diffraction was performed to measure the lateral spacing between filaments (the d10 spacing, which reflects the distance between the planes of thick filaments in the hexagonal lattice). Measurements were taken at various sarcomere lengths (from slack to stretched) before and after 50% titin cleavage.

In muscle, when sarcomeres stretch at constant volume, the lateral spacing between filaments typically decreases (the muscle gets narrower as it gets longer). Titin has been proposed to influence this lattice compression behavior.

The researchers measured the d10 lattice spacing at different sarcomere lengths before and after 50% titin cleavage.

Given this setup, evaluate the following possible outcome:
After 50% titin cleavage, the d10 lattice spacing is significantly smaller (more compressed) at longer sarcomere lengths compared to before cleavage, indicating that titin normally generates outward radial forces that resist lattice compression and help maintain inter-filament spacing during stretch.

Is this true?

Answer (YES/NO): NO